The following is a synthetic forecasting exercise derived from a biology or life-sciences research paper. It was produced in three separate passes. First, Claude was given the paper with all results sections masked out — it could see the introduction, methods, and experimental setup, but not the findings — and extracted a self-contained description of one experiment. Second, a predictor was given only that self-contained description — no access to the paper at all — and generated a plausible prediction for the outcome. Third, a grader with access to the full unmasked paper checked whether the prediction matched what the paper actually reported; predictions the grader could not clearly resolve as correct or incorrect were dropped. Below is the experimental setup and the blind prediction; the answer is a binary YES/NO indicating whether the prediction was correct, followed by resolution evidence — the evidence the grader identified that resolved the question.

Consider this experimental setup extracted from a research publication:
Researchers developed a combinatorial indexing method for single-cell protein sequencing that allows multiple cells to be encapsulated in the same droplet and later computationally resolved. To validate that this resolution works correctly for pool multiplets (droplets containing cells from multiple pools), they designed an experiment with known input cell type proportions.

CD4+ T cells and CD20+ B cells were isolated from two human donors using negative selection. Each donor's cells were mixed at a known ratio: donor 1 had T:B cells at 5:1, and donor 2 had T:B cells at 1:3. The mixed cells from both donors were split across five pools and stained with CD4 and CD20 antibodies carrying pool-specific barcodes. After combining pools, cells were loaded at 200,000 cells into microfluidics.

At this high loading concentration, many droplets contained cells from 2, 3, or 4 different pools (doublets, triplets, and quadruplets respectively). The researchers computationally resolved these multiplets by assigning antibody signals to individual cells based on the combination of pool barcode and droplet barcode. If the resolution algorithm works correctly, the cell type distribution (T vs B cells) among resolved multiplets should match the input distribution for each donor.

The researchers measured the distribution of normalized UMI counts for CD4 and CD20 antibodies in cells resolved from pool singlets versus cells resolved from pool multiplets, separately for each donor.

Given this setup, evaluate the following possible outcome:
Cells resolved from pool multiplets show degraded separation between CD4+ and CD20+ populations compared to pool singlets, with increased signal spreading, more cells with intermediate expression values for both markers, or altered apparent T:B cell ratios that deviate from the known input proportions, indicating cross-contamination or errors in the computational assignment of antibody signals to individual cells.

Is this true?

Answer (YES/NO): NO